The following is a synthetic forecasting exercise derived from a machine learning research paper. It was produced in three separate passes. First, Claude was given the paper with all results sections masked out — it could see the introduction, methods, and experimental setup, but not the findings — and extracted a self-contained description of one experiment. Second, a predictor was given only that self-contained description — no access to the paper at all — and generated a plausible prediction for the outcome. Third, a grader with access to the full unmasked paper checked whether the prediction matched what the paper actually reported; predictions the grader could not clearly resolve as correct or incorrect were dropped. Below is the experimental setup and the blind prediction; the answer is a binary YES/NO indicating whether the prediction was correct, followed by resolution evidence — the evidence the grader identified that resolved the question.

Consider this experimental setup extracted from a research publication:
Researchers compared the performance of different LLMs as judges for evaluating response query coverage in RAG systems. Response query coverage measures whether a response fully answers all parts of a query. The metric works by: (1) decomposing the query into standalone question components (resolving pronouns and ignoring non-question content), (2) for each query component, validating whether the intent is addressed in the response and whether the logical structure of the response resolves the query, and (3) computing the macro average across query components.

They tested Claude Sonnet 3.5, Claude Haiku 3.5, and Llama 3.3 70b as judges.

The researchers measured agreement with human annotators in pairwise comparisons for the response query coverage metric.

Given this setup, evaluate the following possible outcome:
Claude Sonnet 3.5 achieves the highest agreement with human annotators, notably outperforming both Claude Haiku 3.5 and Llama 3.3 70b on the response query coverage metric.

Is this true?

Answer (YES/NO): NO